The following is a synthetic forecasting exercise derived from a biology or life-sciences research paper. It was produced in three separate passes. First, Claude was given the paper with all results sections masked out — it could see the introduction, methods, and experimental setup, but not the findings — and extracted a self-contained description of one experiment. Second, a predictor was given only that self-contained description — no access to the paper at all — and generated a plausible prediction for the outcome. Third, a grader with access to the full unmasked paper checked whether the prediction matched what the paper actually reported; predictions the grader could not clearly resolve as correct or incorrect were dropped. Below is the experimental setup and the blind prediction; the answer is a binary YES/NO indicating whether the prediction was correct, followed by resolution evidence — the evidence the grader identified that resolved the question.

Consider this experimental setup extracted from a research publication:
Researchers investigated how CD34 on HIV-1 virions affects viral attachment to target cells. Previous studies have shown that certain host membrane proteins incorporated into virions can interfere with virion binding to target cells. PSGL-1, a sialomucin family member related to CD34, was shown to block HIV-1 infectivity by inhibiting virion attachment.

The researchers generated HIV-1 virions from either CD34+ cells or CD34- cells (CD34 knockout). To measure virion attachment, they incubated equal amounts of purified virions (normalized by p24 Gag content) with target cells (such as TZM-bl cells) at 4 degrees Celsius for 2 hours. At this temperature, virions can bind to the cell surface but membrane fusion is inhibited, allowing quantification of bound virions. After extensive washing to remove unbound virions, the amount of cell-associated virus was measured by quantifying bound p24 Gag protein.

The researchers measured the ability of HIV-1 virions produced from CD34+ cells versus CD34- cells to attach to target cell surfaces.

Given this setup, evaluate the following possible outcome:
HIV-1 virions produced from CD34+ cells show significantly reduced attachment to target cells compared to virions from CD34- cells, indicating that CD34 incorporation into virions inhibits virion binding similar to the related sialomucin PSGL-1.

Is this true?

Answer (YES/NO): YES